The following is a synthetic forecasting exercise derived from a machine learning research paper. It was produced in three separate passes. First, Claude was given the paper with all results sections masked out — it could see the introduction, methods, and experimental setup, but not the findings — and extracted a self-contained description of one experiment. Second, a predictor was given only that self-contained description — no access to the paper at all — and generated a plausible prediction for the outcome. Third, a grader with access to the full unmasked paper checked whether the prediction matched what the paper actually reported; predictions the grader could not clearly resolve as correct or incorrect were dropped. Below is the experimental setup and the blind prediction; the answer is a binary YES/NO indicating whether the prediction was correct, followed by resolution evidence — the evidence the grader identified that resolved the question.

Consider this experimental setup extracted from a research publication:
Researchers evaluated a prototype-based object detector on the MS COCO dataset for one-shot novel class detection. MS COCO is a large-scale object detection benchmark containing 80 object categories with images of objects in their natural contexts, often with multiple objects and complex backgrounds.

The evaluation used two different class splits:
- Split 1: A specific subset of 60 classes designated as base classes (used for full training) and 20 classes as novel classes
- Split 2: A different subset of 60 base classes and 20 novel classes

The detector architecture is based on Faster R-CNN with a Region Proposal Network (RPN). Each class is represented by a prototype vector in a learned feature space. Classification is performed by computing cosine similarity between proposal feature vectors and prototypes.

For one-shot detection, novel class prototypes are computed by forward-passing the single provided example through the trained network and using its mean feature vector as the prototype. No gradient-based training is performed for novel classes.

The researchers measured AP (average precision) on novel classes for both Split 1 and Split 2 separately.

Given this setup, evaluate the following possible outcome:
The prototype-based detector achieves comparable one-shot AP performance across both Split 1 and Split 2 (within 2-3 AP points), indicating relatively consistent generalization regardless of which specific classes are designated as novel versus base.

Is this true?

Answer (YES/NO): NO